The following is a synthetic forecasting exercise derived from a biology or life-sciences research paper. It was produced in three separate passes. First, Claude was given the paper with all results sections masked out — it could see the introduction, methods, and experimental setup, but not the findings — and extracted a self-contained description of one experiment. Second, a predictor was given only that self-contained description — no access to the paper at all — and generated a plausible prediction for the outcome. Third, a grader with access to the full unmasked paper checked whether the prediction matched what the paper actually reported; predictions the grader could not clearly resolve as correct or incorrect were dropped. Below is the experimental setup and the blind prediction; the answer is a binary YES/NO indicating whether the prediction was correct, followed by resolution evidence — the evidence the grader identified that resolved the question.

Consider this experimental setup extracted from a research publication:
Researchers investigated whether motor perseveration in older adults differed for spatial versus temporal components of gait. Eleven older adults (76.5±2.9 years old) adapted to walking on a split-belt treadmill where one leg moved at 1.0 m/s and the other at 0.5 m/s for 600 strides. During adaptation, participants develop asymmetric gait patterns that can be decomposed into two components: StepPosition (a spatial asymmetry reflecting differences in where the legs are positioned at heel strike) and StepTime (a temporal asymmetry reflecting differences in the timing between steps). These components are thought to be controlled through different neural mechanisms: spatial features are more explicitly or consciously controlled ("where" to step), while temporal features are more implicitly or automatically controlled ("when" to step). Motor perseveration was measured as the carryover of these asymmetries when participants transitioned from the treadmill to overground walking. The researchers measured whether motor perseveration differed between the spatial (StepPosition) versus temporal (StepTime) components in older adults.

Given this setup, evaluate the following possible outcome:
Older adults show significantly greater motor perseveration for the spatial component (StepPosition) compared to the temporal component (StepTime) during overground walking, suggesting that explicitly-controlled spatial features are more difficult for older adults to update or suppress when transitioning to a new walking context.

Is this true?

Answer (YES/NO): NO